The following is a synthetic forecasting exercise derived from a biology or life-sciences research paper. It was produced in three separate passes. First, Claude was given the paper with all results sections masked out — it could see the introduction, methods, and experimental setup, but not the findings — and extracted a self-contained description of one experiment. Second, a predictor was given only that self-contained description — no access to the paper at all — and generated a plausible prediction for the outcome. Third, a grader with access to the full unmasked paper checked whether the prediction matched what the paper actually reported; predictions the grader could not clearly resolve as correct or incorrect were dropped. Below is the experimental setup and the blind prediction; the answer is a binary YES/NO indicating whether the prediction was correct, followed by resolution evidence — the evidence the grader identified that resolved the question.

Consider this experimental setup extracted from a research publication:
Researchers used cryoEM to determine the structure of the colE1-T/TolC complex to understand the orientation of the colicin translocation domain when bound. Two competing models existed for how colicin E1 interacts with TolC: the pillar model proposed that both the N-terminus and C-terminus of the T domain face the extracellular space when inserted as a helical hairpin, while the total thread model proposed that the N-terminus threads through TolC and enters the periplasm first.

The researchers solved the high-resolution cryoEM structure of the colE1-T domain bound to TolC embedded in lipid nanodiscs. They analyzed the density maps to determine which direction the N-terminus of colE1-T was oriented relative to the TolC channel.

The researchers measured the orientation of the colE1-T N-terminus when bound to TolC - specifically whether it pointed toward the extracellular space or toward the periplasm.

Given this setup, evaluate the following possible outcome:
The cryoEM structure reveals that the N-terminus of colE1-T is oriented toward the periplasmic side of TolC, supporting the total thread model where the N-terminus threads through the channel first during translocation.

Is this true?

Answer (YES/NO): YES